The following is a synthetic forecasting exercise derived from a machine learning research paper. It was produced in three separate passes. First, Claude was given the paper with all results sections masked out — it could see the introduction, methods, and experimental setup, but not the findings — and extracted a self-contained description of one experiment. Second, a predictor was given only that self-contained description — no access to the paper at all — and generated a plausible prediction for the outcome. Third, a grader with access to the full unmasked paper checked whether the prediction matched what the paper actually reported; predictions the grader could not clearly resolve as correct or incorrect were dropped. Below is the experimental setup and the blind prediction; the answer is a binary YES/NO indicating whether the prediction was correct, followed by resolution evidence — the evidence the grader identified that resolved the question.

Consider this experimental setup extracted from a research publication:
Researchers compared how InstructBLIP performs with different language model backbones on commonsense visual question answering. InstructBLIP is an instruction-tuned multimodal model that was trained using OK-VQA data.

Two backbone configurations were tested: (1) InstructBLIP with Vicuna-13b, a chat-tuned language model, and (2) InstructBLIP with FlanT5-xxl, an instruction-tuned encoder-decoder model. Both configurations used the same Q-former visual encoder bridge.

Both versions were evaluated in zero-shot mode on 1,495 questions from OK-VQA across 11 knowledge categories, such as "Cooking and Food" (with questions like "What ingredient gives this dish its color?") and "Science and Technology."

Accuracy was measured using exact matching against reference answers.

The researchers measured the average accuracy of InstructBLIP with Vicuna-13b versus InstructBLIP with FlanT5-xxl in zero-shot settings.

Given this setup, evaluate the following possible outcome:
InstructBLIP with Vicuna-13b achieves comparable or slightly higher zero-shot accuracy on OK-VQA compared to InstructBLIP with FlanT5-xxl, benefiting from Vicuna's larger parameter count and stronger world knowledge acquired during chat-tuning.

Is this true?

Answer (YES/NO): NO